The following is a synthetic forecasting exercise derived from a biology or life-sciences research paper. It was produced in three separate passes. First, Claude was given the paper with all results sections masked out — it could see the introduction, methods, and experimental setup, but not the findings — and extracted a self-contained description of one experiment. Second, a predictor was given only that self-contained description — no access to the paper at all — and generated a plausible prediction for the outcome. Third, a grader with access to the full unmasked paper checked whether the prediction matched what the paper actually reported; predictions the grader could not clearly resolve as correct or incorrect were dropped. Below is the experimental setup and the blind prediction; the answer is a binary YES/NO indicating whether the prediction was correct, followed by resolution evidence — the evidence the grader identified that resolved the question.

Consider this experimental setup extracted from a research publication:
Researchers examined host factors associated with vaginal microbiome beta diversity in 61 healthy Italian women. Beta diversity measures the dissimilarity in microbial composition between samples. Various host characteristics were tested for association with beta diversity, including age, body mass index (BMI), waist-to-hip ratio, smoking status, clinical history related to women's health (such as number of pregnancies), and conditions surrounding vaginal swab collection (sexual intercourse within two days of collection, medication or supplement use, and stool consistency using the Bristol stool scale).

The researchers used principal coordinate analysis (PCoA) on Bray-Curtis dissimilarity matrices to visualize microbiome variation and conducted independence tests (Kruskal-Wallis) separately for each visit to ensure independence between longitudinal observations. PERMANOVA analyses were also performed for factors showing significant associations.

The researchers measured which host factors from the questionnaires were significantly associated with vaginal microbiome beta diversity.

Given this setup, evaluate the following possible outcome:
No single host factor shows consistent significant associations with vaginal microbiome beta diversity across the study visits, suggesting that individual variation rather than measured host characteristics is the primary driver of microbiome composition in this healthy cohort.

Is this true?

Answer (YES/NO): NO